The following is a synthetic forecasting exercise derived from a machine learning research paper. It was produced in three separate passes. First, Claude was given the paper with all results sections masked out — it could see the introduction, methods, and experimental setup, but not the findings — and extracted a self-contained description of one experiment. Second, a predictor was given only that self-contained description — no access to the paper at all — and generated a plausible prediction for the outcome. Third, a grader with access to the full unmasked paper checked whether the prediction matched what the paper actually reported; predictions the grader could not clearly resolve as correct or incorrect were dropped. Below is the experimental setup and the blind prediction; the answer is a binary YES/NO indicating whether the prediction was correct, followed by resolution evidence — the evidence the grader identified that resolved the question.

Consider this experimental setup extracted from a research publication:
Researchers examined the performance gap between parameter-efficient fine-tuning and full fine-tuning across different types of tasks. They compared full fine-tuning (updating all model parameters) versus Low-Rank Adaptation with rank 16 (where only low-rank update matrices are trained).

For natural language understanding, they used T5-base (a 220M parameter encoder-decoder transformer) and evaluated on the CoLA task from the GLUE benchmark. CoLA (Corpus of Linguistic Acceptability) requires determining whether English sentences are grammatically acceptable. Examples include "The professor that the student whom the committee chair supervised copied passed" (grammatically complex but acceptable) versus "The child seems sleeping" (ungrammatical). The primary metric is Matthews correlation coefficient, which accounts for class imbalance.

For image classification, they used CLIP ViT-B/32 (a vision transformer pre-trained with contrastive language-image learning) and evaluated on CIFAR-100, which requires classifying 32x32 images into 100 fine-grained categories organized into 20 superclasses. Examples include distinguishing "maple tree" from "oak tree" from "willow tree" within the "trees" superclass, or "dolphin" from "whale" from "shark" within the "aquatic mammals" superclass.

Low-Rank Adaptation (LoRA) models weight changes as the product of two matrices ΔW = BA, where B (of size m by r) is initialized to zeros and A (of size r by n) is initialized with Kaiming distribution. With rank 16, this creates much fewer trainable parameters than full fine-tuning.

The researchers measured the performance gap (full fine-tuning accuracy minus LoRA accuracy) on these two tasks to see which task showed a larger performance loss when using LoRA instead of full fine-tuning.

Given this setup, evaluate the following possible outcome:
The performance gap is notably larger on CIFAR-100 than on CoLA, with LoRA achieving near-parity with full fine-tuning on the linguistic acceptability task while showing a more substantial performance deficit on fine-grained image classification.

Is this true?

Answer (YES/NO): YES